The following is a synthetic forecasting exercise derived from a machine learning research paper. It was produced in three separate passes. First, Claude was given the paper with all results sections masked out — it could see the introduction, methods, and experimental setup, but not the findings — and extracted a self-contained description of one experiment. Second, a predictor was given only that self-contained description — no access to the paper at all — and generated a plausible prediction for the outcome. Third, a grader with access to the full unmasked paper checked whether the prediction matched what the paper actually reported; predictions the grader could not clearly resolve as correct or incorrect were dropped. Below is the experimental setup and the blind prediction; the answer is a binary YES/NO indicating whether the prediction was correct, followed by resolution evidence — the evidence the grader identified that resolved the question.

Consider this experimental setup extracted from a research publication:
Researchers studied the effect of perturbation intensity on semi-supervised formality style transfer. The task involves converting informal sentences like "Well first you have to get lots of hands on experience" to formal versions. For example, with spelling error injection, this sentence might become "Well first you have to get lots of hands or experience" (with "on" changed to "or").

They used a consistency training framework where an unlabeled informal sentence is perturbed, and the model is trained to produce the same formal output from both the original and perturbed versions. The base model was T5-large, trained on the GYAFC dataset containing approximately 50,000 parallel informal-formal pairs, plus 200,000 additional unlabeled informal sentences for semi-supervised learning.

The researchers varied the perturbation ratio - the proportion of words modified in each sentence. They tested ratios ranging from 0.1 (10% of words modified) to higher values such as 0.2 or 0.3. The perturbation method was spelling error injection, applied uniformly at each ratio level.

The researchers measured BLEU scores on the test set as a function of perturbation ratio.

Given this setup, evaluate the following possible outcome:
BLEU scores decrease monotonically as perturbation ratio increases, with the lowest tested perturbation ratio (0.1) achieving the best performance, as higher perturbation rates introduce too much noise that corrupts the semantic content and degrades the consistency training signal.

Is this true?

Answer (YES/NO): NO